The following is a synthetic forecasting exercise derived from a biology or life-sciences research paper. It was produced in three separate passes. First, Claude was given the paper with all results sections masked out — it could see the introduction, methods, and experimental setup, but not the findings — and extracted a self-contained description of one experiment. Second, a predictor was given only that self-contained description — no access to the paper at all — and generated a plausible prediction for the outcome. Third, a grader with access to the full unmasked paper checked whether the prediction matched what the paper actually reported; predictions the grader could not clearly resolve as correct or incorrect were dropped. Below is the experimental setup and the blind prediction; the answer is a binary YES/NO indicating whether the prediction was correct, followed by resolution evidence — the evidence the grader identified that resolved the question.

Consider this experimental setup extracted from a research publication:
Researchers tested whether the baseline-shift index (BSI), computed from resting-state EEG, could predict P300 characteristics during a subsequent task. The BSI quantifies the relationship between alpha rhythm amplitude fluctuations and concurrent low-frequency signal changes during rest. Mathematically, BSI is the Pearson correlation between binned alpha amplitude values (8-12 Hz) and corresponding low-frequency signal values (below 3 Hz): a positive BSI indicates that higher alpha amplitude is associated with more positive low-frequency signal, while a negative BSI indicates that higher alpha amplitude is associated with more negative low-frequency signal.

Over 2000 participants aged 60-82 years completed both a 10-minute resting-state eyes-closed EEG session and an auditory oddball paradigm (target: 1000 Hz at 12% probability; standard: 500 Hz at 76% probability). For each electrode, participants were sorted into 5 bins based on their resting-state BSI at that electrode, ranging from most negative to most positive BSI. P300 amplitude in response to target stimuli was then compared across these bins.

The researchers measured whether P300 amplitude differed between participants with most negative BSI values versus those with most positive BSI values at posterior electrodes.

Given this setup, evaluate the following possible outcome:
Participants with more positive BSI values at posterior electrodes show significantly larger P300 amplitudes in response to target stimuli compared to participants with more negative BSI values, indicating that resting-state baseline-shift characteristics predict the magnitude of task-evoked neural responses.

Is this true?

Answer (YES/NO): NO